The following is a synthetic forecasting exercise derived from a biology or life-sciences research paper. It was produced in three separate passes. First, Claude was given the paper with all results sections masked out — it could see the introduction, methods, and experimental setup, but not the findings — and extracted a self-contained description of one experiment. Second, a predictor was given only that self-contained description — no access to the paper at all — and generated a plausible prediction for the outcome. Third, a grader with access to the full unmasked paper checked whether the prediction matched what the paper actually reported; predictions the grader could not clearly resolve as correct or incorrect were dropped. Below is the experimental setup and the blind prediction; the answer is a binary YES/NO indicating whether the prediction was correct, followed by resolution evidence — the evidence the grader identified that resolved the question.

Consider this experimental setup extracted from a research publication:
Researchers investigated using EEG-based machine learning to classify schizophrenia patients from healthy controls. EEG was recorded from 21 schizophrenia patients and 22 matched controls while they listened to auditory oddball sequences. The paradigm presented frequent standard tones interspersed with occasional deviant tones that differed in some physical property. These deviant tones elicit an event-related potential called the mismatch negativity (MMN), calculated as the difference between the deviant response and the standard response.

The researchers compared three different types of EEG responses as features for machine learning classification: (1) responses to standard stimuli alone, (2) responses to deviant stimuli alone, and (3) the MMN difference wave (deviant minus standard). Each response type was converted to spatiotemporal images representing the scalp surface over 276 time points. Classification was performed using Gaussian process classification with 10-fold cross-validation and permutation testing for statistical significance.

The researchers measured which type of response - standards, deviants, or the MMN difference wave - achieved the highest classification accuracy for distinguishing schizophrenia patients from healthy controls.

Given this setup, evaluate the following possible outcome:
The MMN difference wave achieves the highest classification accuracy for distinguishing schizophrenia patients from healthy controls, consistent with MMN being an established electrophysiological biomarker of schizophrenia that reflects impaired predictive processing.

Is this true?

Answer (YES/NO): YES